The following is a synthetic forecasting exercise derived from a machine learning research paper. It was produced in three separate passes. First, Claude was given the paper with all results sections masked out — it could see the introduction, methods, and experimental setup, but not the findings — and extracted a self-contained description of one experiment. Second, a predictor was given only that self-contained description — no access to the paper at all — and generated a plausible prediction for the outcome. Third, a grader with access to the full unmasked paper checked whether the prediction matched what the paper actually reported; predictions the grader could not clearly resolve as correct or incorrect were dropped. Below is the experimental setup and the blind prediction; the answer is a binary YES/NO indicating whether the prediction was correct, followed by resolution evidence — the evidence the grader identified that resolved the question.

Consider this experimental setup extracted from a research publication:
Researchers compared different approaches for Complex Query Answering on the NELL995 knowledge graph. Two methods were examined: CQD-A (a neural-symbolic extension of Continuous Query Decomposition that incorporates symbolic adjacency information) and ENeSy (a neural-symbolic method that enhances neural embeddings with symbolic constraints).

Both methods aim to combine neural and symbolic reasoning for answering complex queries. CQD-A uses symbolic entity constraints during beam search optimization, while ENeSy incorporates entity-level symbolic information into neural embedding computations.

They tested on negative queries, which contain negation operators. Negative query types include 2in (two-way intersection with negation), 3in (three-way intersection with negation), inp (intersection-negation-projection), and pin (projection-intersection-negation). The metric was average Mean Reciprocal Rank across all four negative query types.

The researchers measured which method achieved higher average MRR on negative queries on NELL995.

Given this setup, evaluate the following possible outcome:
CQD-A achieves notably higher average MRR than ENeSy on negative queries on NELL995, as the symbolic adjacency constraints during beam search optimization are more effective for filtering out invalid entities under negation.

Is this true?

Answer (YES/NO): YES